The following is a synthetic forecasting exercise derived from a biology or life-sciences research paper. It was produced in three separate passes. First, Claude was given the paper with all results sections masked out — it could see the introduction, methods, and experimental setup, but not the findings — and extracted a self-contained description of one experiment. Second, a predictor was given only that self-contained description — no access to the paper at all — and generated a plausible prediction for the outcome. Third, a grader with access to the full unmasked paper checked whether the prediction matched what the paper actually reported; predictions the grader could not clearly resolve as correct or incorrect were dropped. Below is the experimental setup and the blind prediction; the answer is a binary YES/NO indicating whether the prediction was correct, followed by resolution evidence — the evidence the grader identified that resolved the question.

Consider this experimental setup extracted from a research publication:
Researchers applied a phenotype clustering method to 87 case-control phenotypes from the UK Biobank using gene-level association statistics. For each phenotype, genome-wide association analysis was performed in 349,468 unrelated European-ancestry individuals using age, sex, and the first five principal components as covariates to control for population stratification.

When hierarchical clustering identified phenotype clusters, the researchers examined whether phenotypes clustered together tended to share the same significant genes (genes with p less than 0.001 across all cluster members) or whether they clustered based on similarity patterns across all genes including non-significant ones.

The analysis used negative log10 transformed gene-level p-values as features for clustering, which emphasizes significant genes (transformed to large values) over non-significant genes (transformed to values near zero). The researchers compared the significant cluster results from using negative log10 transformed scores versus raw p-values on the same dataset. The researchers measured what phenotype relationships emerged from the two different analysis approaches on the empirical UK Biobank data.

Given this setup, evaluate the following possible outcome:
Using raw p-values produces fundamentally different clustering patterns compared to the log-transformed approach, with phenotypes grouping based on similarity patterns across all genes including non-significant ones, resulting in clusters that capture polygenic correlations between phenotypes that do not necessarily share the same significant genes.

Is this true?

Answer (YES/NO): NO